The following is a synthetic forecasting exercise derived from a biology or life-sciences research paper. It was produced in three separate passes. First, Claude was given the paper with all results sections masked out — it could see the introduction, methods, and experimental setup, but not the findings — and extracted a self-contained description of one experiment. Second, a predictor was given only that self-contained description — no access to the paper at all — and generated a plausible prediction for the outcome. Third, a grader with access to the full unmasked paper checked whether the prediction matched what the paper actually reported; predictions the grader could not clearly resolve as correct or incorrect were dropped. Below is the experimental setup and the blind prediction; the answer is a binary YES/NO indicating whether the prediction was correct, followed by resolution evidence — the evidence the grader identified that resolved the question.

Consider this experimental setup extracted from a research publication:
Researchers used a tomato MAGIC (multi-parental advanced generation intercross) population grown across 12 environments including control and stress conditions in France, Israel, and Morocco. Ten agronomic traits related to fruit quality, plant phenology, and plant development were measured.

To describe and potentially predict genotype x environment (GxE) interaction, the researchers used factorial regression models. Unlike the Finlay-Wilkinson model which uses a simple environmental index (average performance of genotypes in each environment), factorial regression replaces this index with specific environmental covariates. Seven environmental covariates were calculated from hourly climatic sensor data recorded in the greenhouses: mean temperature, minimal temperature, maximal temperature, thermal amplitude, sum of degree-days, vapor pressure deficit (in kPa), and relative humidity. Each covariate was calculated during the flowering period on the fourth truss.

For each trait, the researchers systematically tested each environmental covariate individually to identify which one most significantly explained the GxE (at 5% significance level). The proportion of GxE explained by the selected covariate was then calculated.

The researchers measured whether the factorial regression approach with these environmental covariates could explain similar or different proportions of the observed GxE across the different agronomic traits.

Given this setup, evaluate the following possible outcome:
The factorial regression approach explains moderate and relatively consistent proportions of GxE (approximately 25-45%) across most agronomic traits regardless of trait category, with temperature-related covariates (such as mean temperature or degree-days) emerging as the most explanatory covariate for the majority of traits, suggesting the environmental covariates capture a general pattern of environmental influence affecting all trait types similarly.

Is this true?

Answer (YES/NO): NO